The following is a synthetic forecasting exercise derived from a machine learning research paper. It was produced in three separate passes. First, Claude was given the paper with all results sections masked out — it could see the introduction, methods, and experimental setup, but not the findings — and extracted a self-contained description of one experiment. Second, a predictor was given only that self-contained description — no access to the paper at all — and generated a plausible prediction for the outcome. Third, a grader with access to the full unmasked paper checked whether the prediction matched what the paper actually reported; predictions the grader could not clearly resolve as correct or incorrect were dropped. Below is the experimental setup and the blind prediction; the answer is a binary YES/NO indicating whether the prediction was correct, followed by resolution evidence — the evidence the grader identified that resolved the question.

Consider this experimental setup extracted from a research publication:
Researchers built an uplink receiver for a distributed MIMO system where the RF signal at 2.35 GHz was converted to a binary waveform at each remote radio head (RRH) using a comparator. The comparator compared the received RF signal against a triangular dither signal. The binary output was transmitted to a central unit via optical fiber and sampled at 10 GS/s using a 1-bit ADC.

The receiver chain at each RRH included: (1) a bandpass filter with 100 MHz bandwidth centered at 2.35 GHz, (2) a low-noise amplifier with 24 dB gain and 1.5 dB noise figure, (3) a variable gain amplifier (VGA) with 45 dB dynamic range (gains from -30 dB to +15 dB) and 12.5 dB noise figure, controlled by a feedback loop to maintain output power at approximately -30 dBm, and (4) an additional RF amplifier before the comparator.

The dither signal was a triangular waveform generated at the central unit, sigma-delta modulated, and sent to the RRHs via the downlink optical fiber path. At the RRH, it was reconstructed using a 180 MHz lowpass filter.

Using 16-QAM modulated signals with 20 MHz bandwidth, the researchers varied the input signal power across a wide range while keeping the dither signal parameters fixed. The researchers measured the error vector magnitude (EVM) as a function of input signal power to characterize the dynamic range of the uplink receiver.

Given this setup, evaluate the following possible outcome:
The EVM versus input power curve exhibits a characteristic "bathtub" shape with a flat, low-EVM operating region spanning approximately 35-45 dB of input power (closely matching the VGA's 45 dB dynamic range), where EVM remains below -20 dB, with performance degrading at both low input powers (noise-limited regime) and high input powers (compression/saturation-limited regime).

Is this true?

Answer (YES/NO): YES